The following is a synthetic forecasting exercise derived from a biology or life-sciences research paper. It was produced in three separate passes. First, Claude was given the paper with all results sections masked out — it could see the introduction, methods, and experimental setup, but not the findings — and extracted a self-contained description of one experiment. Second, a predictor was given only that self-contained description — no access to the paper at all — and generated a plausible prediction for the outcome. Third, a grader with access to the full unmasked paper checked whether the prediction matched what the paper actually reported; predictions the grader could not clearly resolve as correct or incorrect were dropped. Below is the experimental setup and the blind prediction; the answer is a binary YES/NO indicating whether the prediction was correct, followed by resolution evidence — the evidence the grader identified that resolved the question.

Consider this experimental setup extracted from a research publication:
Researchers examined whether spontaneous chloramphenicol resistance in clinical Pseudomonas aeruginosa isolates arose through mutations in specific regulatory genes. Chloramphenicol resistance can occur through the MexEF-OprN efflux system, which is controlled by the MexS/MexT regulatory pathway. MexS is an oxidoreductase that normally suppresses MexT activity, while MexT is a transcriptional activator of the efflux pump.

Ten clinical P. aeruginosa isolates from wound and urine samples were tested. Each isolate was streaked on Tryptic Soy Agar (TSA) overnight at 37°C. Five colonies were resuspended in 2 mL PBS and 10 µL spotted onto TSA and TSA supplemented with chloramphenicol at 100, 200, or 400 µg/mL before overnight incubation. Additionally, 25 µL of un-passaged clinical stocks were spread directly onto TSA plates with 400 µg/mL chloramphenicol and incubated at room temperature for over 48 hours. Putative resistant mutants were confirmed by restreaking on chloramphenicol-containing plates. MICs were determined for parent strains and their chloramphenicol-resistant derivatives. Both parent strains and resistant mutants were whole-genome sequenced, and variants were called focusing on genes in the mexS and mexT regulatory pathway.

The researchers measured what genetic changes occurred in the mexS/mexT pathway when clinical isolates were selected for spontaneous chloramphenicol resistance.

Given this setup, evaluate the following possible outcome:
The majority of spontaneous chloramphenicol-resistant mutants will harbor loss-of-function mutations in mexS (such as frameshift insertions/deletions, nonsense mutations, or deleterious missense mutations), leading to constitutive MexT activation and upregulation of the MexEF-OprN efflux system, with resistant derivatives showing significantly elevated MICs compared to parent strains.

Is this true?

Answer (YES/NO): YES